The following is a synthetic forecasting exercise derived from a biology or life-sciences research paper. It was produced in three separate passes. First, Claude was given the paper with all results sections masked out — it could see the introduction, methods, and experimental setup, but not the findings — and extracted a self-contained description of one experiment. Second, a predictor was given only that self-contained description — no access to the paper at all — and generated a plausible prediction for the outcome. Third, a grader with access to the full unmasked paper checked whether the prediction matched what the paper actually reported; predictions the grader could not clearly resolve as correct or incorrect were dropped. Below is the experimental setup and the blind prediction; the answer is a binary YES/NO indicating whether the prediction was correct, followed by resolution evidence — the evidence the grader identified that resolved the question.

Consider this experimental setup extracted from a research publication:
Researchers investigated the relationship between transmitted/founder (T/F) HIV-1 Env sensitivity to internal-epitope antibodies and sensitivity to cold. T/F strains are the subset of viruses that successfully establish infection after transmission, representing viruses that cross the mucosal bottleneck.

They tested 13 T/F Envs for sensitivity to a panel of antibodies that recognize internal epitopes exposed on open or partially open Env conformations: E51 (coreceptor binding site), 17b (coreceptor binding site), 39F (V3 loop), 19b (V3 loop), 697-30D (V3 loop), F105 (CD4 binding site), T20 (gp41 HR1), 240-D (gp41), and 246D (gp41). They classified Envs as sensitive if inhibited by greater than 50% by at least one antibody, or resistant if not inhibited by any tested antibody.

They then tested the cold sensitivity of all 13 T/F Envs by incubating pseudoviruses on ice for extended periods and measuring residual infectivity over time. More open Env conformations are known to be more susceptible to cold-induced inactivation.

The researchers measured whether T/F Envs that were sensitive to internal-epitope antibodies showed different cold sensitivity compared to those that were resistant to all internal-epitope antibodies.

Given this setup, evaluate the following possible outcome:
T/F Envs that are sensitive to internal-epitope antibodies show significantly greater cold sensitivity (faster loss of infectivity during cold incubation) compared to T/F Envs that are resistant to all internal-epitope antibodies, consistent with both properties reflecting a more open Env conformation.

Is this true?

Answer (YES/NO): YES